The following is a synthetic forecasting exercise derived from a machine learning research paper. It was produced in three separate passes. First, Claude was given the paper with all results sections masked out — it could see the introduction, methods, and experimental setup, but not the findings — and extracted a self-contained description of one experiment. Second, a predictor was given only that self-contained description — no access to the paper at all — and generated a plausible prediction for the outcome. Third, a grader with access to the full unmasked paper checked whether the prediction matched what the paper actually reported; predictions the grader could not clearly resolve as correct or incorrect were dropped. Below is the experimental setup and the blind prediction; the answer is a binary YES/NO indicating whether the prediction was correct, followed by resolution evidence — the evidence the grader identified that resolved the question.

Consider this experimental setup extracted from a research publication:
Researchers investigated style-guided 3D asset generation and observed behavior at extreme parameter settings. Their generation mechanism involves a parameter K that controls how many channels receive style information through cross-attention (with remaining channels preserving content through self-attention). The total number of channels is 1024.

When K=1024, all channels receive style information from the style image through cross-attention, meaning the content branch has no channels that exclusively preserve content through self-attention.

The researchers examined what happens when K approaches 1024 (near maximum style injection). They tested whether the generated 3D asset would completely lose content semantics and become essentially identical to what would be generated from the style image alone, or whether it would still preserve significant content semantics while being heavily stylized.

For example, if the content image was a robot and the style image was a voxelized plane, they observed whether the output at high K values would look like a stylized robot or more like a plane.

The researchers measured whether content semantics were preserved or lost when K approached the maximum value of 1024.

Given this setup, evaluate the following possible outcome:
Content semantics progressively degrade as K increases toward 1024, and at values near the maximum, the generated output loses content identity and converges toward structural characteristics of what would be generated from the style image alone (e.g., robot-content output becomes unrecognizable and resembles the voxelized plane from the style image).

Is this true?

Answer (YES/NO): NO